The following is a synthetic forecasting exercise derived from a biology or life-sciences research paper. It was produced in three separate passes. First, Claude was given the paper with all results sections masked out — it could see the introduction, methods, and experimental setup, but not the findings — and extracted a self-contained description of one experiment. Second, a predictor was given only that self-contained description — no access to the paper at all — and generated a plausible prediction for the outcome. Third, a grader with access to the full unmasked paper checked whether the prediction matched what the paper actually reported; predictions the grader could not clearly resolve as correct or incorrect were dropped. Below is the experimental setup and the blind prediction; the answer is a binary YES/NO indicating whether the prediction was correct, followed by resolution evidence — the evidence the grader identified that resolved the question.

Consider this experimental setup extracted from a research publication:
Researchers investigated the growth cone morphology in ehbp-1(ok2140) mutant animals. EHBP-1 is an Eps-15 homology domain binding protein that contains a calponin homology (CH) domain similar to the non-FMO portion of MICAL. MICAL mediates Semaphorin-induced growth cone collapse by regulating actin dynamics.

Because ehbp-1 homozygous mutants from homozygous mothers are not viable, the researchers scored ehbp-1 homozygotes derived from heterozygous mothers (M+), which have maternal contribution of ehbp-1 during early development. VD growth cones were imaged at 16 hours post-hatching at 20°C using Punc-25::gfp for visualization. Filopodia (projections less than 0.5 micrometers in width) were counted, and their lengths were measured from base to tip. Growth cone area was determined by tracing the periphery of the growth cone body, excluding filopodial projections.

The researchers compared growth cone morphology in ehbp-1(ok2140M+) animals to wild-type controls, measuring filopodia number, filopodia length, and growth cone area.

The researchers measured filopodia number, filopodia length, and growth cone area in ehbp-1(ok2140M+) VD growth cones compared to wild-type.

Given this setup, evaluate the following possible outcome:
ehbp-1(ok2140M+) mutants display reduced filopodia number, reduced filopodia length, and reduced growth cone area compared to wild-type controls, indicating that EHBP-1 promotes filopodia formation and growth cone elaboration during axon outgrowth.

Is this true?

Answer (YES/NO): NO